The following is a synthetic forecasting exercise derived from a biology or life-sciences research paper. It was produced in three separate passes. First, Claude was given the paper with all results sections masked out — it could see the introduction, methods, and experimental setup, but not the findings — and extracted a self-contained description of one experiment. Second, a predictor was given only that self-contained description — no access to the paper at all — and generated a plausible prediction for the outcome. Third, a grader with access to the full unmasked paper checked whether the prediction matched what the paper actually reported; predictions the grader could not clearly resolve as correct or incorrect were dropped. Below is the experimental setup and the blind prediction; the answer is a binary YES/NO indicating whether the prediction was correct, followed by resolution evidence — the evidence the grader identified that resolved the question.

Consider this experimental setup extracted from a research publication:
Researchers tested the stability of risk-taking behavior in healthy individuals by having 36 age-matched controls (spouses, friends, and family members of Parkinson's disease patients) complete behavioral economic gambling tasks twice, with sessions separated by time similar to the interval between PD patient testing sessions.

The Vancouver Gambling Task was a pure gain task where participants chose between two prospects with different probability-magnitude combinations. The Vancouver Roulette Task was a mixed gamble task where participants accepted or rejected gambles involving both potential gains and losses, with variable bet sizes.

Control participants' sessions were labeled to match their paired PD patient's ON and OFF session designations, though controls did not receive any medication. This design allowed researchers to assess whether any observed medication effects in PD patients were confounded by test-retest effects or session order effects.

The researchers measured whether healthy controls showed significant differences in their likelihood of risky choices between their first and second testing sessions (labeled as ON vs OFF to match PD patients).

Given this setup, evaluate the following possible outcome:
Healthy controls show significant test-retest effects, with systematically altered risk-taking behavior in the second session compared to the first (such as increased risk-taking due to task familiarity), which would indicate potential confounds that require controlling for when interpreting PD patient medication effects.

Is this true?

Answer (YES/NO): NO